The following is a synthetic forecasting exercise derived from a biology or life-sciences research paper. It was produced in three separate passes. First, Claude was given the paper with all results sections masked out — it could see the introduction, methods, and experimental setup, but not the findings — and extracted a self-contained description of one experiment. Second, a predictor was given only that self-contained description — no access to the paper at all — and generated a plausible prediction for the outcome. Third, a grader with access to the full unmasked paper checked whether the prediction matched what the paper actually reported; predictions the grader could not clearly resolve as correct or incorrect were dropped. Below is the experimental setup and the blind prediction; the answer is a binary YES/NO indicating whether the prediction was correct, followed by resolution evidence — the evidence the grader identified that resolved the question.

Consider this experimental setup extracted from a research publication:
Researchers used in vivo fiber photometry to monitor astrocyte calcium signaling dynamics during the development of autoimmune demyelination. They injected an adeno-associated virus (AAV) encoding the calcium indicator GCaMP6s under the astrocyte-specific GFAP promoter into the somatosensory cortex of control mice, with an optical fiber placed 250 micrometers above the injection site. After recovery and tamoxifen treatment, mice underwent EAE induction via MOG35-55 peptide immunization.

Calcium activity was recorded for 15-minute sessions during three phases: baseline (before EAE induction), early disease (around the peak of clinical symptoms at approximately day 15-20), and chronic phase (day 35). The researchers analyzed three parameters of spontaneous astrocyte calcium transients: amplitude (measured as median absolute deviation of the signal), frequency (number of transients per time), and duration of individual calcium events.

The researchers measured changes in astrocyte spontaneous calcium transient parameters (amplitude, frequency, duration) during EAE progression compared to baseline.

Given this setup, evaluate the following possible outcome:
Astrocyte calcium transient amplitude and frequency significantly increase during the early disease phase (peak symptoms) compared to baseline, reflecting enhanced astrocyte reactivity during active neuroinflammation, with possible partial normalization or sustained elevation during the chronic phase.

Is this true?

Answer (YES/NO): NO